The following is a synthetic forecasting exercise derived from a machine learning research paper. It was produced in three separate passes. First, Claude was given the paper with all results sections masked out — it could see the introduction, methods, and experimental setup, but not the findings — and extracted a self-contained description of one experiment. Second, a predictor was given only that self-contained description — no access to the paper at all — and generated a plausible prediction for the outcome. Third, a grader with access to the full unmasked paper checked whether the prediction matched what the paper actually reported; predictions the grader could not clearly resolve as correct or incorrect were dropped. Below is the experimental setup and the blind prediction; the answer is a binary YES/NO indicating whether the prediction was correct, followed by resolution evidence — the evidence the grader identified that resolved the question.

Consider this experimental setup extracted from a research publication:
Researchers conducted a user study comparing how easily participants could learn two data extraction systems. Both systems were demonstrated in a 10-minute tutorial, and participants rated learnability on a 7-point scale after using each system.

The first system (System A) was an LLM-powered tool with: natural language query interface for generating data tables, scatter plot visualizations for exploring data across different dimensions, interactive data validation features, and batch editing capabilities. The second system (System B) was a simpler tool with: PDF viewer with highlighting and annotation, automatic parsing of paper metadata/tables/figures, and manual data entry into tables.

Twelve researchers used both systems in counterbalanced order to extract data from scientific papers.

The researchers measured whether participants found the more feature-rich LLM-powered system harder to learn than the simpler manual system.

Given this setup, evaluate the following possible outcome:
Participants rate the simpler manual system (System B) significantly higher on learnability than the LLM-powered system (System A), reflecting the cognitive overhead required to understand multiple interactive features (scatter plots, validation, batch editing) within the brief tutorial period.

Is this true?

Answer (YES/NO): NO